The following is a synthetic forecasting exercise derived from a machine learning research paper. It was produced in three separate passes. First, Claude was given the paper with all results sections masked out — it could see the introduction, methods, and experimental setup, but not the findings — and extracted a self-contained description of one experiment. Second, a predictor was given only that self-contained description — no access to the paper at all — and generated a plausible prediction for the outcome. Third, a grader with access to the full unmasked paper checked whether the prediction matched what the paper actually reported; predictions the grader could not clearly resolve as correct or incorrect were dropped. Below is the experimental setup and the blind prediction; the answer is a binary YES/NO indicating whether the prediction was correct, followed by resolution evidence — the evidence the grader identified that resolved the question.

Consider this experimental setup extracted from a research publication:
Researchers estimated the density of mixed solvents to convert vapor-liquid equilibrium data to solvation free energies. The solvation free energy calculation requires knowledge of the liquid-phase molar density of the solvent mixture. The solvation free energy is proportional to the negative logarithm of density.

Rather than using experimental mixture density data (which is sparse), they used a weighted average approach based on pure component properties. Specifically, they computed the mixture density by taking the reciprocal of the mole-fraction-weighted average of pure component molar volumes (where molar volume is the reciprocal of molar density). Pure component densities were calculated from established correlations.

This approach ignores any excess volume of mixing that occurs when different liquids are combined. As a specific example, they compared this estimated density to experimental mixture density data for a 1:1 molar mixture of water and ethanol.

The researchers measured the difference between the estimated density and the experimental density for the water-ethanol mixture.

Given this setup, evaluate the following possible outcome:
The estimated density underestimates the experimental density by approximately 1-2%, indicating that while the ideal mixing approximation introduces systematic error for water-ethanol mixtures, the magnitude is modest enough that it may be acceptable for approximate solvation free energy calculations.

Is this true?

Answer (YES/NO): NO